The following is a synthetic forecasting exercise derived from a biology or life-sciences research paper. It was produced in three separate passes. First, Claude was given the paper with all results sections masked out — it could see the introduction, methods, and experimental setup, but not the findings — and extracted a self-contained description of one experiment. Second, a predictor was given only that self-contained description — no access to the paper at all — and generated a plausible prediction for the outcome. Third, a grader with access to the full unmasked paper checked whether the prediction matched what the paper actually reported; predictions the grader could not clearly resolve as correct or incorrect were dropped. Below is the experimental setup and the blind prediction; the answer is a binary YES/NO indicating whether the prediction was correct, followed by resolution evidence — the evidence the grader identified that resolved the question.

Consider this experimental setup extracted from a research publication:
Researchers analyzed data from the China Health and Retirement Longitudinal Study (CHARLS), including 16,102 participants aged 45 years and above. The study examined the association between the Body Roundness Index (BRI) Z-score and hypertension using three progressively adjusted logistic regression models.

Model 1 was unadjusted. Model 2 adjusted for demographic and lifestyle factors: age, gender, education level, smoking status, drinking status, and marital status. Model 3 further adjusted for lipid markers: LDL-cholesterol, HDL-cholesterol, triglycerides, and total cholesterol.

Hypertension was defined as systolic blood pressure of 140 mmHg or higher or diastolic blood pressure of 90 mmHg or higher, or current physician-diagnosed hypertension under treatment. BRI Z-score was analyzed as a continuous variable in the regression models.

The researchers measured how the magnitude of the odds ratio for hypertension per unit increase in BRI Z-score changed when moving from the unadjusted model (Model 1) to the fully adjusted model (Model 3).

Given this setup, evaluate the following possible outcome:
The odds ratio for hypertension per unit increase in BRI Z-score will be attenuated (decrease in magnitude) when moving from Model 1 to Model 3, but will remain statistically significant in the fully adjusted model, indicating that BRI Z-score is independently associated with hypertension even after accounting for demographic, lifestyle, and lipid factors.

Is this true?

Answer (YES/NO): YES